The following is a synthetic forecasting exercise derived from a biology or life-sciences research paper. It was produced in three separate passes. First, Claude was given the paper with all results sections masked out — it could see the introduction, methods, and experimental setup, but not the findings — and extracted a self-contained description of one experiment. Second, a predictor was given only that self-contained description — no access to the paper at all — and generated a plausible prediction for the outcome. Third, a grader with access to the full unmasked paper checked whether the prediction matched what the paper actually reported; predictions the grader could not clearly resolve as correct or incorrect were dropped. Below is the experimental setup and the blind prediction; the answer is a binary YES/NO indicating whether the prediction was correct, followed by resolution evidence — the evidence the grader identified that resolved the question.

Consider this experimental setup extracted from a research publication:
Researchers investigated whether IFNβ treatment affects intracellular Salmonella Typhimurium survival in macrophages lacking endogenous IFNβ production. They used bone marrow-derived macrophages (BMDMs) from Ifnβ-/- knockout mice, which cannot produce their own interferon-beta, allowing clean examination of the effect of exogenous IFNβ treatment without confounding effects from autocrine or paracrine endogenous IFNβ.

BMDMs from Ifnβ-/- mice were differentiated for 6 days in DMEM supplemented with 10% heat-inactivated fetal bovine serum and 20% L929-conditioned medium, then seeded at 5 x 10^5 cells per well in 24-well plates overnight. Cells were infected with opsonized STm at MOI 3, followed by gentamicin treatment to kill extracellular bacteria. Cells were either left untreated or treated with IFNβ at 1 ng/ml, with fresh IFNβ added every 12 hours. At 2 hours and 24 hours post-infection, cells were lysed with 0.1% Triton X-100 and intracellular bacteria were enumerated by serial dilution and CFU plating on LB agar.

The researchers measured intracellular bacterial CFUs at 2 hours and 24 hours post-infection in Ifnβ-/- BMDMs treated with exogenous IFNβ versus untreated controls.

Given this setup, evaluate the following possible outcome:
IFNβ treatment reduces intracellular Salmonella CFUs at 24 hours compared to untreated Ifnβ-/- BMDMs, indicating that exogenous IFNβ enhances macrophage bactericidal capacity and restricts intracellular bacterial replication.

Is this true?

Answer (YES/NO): NO